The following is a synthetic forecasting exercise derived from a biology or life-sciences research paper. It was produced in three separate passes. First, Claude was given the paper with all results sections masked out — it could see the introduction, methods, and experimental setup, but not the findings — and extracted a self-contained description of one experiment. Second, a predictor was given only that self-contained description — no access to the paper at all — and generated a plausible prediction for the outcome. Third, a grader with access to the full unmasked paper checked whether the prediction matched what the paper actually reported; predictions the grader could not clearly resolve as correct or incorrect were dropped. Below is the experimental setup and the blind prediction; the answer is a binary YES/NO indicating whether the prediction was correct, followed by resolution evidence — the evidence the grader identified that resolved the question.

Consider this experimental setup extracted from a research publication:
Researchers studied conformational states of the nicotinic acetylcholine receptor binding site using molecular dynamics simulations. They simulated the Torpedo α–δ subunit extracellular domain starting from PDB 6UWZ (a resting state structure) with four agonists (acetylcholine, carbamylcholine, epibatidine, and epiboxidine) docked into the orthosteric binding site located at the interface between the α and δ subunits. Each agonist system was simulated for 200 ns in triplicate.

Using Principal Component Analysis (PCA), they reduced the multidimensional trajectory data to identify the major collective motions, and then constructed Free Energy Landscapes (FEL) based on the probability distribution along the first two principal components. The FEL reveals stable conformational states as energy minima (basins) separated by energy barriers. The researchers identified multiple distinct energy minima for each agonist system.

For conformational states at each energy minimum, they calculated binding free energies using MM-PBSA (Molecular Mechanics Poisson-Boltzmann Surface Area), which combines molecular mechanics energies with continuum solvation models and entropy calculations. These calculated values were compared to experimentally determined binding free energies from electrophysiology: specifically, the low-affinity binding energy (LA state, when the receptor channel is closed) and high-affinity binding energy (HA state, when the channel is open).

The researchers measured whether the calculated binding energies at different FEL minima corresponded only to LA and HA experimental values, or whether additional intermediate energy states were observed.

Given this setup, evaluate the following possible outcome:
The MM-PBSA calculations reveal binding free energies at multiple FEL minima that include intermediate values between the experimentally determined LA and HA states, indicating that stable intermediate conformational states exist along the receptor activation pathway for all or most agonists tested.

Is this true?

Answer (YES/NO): NO